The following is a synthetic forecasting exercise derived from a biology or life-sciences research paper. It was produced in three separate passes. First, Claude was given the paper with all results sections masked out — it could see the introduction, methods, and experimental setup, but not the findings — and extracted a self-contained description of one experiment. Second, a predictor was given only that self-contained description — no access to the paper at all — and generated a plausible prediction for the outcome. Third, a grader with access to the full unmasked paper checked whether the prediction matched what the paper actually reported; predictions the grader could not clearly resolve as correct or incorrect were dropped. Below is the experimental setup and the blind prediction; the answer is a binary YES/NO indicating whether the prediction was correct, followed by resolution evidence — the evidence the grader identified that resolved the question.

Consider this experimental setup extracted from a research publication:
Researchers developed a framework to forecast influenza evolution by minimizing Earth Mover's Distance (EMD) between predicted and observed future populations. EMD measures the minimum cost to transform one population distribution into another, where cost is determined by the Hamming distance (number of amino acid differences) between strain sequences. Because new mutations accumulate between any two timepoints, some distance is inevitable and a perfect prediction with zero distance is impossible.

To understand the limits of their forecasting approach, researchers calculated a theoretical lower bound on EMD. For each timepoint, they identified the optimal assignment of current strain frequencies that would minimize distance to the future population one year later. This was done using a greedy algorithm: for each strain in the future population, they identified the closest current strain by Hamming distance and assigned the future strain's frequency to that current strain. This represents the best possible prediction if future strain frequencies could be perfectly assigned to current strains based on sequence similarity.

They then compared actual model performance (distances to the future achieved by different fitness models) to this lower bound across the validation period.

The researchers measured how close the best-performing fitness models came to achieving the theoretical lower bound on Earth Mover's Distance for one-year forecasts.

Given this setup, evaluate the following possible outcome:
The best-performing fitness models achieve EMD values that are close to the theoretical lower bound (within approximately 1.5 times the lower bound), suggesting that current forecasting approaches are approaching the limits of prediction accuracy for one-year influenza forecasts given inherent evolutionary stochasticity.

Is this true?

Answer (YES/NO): NO